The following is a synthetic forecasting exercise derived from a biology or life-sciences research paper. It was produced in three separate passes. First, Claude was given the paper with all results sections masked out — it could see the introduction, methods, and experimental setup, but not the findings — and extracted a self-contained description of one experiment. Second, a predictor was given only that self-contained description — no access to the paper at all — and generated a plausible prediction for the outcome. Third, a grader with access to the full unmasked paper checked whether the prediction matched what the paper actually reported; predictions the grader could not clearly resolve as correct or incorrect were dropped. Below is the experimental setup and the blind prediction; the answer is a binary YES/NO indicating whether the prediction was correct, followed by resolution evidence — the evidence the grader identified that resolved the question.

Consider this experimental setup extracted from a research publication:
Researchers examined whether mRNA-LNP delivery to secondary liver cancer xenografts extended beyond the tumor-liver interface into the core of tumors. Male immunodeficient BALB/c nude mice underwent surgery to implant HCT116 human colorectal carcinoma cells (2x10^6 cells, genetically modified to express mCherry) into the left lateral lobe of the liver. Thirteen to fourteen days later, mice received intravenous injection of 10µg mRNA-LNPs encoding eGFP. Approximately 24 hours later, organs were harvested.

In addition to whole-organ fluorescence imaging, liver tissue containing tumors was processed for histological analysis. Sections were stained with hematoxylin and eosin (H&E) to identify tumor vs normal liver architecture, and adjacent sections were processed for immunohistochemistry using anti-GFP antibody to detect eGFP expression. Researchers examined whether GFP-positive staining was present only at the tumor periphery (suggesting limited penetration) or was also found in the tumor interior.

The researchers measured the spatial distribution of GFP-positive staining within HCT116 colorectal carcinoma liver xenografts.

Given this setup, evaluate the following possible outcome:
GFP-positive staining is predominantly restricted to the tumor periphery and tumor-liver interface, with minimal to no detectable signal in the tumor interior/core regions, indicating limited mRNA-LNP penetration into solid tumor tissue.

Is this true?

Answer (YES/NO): NO